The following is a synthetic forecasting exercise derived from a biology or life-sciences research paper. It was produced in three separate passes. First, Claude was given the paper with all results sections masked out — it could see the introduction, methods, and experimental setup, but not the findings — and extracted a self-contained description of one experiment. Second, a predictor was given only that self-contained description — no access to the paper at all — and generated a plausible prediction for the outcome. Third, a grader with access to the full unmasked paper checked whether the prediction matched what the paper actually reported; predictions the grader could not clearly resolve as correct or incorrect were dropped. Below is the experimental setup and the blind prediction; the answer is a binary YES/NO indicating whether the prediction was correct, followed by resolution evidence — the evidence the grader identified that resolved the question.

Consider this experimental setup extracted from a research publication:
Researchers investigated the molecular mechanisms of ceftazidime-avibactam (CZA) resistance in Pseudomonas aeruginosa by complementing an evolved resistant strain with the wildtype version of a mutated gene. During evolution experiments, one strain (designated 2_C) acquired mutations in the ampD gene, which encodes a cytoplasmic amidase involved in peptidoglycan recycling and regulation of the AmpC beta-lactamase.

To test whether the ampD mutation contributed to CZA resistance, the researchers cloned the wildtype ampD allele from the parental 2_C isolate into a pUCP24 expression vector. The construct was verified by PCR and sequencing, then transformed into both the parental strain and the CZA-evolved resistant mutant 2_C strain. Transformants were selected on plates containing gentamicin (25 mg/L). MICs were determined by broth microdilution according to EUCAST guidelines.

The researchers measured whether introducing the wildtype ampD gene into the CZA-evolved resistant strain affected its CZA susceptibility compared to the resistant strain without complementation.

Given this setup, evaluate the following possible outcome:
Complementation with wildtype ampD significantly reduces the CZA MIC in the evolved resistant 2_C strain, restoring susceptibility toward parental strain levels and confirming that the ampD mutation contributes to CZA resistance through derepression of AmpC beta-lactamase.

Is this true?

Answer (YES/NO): YES